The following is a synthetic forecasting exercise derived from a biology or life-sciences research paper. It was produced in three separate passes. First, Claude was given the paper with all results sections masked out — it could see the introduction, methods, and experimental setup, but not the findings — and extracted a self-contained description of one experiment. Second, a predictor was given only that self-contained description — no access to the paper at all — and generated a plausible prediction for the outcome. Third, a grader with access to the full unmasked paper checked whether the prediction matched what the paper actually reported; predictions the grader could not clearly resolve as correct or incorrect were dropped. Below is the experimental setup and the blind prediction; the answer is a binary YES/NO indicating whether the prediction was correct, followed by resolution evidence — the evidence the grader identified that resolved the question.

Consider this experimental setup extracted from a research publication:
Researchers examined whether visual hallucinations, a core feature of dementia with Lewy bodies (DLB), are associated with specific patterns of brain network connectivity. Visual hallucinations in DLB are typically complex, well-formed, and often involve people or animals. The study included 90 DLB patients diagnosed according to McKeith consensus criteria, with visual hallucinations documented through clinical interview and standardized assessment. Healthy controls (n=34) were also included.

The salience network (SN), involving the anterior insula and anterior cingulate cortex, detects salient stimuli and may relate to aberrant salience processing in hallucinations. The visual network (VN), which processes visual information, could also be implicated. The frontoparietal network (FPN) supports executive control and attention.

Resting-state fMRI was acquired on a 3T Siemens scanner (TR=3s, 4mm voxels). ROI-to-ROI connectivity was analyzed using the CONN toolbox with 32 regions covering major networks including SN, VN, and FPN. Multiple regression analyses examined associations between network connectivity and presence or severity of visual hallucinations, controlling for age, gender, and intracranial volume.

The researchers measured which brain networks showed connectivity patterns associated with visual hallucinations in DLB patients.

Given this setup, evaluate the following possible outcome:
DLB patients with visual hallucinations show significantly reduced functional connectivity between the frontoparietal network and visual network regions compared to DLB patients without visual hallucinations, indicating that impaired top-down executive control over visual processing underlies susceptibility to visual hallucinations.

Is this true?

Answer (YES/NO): NO